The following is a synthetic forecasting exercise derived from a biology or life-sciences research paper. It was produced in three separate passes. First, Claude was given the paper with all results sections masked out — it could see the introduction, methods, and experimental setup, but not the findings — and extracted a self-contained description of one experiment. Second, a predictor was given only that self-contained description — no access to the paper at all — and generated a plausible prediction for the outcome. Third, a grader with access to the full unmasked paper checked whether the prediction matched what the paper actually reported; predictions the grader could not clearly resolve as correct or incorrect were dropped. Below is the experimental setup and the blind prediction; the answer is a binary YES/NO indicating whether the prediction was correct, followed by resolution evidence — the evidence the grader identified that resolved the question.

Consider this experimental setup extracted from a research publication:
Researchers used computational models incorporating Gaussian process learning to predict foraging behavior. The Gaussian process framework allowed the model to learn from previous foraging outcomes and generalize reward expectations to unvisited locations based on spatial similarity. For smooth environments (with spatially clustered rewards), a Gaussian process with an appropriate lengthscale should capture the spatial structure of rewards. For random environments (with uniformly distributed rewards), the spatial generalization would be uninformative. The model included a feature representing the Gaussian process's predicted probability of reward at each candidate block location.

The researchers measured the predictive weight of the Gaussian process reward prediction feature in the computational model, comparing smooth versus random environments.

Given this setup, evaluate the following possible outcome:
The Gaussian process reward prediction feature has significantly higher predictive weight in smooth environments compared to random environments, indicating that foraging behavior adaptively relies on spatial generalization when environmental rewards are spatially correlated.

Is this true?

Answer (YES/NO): YES